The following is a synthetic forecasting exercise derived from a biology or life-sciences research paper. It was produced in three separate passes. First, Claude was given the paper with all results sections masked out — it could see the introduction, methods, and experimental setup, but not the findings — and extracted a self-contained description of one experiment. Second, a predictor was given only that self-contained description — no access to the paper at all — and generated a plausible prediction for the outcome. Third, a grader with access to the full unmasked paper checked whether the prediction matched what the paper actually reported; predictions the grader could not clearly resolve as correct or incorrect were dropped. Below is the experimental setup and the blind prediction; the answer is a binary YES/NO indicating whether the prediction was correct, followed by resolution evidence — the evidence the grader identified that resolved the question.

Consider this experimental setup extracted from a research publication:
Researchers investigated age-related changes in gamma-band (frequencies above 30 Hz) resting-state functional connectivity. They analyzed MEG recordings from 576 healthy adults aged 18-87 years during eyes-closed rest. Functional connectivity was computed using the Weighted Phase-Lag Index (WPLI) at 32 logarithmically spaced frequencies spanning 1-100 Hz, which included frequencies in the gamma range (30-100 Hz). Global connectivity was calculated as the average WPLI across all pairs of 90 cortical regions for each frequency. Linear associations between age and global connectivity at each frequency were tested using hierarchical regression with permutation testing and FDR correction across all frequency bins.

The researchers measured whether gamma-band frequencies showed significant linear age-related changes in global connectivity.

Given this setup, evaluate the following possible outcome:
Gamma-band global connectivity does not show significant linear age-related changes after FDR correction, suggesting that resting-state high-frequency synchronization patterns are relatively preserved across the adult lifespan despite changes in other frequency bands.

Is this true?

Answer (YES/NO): NO